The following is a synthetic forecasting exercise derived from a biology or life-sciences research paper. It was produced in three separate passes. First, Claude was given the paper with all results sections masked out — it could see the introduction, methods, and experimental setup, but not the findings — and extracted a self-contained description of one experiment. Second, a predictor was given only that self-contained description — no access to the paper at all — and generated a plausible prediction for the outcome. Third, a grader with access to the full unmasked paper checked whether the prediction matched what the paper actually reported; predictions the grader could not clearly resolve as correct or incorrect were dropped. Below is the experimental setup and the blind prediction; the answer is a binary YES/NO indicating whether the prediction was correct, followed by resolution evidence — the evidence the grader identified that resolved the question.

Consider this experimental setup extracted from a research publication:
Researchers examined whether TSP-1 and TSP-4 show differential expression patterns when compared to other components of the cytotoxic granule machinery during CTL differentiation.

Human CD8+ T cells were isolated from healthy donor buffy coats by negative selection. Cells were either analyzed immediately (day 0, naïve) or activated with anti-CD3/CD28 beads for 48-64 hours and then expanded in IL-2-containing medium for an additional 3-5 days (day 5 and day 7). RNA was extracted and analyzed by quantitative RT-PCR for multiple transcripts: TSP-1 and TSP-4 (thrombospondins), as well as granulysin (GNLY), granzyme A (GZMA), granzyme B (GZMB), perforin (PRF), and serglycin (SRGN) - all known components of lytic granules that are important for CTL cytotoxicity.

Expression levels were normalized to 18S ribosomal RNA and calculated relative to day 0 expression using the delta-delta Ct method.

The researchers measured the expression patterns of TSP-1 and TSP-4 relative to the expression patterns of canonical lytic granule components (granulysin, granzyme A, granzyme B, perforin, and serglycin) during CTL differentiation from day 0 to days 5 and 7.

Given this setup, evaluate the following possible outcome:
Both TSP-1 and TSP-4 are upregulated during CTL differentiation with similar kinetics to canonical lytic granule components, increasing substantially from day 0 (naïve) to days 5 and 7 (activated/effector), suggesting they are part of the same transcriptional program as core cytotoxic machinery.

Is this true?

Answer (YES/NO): NO